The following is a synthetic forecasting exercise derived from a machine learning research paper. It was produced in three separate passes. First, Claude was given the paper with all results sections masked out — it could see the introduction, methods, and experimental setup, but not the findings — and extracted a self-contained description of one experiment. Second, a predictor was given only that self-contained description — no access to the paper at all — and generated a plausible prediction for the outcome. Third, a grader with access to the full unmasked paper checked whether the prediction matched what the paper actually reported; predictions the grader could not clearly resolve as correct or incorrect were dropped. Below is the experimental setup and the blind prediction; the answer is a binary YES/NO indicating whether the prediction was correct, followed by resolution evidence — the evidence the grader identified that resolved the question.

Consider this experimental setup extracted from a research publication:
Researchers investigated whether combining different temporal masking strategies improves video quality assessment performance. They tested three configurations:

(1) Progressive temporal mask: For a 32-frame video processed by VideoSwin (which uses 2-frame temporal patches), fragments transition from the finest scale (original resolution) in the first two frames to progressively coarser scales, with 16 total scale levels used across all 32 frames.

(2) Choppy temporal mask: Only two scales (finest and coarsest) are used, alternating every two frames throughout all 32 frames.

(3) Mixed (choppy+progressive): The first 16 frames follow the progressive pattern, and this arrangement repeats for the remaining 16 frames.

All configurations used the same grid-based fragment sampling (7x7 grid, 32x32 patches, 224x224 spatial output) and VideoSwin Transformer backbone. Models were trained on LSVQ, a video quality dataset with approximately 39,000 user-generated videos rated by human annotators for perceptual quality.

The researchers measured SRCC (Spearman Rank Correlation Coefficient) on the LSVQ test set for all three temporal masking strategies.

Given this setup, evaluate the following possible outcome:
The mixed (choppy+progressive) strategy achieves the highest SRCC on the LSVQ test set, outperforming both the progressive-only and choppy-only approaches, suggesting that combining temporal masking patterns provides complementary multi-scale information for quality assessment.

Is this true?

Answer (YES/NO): NO